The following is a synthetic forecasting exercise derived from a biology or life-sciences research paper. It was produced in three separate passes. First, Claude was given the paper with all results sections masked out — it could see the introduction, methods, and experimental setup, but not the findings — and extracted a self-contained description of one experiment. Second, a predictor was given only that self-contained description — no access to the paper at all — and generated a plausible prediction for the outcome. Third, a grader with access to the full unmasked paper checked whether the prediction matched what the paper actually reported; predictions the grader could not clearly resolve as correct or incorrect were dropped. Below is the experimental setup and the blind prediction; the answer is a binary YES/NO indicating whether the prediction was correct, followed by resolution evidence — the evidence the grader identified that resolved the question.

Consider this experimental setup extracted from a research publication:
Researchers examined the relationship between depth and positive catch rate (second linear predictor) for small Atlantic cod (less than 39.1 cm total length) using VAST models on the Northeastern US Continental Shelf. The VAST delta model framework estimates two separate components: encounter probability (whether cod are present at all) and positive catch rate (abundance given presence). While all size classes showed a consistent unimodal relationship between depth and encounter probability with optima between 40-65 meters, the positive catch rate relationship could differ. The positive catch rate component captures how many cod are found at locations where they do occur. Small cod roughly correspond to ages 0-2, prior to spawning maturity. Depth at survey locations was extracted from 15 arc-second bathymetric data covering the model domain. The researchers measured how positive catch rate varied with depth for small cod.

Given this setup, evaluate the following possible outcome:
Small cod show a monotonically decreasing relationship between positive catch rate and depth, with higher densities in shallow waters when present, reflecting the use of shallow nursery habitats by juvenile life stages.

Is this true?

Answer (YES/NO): YES